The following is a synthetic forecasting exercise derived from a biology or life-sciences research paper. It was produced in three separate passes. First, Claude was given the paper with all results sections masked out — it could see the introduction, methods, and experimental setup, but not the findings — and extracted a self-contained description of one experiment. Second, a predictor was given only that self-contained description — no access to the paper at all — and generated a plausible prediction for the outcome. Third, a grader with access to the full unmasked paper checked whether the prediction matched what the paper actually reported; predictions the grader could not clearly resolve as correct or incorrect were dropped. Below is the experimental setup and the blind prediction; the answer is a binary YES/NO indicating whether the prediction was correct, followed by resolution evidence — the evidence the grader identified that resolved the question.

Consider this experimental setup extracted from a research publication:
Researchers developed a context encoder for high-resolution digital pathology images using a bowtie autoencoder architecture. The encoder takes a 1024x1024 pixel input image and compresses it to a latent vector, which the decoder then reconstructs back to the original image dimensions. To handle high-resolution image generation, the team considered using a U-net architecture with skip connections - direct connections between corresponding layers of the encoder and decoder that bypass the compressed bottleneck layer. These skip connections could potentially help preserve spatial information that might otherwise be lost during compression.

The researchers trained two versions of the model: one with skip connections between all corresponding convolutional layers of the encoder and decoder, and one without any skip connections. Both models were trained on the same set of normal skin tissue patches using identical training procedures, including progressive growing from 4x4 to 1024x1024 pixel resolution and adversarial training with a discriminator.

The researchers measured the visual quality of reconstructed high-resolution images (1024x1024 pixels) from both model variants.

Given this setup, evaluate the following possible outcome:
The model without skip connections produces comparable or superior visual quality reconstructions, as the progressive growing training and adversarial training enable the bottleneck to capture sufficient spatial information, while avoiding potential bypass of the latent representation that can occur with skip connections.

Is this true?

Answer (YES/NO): NO